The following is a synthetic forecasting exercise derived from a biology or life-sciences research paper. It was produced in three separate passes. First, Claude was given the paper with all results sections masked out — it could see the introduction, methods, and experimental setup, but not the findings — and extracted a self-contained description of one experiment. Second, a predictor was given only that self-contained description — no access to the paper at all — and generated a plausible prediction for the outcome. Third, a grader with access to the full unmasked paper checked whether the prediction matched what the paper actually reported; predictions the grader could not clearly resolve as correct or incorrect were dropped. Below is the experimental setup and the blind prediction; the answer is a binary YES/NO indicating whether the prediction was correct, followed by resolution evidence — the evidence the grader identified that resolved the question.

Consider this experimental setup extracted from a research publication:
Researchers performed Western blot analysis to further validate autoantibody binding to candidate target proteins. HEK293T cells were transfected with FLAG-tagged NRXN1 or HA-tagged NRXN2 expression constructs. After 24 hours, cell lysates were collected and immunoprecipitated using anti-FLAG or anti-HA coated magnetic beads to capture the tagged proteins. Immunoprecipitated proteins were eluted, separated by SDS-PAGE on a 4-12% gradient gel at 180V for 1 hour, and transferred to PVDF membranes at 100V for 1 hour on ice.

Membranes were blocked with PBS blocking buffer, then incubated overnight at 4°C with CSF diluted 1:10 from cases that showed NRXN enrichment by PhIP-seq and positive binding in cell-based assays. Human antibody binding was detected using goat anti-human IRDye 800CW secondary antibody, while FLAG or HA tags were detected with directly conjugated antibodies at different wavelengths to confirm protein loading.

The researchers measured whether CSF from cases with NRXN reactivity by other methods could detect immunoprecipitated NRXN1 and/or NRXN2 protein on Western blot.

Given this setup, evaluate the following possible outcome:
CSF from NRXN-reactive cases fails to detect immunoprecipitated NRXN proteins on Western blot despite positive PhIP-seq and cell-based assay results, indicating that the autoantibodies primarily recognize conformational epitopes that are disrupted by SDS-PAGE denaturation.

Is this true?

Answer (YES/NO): NO